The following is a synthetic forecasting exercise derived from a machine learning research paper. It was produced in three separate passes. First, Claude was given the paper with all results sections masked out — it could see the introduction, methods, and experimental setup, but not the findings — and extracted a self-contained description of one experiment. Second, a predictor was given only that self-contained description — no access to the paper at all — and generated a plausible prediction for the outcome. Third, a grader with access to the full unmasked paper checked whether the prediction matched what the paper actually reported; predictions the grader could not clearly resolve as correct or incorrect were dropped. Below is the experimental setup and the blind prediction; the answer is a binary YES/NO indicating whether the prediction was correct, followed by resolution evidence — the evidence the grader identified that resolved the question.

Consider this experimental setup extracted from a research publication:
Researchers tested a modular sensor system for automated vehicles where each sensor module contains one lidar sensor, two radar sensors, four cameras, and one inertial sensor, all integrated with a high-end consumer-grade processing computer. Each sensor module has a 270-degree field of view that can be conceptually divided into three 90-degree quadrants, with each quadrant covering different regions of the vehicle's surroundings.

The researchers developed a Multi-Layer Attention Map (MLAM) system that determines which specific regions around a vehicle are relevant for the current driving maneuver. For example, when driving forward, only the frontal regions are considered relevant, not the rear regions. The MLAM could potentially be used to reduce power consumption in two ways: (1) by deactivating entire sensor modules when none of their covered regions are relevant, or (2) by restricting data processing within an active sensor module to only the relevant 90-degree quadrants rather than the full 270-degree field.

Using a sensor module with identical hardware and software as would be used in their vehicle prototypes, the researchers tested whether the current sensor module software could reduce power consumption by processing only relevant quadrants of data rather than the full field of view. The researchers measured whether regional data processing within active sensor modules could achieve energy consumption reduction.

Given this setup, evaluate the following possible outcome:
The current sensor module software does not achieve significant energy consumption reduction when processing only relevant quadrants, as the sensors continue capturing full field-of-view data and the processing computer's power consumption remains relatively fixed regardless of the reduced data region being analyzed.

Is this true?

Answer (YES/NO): YES